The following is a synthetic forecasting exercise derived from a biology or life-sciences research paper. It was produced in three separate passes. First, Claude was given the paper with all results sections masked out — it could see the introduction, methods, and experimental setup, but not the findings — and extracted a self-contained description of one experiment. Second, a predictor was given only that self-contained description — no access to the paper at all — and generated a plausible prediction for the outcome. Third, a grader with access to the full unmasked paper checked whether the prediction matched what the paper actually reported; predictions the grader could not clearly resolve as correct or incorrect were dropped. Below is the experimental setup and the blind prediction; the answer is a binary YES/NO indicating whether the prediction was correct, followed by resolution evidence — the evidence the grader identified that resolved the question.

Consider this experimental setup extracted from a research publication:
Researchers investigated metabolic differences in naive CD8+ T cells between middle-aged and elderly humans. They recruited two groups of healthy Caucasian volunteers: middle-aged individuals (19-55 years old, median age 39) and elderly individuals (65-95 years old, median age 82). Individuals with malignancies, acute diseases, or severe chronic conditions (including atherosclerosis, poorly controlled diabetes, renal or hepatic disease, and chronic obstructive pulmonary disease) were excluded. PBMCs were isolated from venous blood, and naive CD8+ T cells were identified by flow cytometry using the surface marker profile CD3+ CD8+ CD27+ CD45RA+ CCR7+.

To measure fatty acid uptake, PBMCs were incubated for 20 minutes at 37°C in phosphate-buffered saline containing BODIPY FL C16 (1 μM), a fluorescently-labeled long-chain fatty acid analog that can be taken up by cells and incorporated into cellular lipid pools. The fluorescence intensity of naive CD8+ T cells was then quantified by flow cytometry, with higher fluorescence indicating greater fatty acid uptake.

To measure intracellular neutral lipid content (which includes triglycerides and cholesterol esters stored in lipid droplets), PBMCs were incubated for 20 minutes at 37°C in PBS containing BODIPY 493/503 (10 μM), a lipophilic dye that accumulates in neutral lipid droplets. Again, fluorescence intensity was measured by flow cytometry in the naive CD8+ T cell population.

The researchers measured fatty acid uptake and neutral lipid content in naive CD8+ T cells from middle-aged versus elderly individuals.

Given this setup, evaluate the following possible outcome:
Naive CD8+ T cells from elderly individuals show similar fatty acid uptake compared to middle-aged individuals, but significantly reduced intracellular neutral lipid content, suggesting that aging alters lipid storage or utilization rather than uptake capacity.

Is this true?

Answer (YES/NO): NO